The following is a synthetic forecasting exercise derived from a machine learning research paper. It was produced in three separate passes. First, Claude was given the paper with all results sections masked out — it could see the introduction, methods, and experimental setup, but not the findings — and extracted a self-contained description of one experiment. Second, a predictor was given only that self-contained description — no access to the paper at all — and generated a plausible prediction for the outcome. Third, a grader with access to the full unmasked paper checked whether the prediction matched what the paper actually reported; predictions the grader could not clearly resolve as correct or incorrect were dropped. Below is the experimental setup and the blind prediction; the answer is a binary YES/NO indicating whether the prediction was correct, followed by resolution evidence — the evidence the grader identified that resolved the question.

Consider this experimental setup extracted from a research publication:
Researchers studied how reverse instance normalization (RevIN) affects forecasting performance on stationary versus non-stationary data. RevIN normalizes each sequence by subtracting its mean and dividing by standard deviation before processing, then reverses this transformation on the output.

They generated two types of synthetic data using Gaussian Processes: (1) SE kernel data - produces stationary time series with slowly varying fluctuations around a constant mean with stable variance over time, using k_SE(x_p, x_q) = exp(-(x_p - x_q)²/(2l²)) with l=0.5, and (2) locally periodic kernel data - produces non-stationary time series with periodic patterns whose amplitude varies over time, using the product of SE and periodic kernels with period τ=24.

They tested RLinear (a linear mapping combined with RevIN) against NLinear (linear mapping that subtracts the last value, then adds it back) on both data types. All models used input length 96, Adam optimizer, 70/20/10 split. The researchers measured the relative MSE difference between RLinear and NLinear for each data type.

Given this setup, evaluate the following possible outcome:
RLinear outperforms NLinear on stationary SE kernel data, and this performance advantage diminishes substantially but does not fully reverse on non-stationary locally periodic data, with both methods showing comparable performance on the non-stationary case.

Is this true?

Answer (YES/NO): NO